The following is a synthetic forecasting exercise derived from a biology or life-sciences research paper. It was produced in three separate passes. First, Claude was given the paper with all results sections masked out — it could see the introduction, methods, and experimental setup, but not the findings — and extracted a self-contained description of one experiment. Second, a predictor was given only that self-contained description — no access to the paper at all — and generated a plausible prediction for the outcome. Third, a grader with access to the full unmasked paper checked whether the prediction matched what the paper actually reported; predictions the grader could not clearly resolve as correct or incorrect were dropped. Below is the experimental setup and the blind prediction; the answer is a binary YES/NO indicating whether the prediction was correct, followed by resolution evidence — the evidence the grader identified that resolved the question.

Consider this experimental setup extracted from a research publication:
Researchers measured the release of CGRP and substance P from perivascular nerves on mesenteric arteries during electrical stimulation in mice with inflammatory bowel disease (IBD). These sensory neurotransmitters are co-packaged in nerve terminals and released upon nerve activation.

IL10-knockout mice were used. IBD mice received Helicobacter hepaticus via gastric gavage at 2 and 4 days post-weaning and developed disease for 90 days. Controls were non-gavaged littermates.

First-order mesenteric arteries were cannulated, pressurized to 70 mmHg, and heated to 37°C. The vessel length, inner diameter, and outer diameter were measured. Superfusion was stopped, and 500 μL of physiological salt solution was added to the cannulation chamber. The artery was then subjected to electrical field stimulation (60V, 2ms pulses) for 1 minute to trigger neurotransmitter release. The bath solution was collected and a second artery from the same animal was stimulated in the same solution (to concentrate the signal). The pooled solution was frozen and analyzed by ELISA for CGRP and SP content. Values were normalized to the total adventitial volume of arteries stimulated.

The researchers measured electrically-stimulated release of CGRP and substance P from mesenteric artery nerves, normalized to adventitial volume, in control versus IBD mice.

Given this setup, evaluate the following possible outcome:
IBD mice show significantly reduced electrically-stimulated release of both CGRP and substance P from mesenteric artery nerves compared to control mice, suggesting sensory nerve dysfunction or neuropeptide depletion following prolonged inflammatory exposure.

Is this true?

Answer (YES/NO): NO